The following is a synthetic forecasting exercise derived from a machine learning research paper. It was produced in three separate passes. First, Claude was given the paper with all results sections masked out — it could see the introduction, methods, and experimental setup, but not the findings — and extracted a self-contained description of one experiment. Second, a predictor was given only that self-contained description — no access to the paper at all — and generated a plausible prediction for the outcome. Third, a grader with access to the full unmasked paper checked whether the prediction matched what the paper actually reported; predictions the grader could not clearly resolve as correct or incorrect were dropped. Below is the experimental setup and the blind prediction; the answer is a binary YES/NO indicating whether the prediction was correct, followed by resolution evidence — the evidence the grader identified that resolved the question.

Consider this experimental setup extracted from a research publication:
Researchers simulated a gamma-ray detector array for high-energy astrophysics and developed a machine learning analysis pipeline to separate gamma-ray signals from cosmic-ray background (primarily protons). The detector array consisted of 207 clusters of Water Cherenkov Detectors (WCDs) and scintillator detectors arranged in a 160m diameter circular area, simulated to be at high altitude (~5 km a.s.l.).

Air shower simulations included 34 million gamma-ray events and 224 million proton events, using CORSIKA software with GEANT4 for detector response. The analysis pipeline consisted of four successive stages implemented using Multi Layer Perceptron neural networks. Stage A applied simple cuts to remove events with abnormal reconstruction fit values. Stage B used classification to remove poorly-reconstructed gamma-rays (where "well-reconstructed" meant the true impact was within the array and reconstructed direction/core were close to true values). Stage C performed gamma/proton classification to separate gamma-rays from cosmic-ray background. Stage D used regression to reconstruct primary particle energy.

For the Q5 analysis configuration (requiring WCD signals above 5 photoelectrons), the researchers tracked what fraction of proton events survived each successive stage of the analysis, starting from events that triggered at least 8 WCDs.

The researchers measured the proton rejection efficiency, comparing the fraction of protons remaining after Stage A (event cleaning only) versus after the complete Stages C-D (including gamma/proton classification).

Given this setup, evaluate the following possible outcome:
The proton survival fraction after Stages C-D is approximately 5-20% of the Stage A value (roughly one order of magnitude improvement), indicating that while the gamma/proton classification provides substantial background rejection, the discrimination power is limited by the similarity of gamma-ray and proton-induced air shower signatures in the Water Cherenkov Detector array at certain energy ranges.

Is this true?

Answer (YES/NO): NO